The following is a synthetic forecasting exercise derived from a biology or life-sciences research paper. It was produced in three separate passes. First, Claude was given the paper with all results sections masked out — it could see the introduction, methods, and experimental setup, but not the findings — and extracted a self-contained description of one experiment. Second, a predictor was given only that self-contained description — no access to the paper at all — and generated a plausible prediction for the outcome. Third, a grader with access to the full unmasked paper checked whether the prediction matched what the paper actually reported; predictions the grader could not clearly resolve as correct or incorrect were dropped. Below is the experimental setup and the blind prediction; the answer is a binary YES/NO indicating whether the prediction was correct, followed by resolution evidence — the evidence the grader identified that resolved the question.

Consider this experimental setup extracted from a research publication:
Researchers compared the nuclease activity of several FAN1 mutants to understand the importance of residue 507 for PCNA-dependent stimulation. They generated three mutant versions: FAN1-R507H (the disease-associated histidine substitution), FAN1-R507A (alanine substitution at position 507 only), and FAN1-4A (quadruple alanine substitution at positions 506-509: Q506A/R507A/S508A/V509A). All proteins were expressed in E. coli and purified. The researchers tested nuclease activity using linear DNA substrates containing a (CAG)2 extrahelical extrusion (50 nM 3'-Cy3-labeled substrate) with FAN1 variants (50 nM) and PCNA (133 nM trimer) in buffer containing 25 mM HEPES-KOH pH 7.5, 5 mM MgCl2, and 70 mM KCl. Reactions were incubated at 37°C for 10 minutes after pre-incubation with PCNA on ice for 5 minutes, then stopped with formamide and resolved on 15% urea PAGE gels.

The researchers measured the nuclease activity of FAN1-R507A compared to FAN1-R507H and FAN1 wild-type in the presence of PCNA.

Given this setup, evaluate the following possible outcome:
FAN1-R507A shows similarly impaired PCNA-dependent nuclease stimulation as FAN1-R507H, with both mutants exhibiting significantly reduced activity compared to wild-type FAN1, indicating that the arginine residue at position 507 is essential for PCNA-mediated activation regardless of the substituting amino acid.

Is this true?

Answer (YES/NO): YES